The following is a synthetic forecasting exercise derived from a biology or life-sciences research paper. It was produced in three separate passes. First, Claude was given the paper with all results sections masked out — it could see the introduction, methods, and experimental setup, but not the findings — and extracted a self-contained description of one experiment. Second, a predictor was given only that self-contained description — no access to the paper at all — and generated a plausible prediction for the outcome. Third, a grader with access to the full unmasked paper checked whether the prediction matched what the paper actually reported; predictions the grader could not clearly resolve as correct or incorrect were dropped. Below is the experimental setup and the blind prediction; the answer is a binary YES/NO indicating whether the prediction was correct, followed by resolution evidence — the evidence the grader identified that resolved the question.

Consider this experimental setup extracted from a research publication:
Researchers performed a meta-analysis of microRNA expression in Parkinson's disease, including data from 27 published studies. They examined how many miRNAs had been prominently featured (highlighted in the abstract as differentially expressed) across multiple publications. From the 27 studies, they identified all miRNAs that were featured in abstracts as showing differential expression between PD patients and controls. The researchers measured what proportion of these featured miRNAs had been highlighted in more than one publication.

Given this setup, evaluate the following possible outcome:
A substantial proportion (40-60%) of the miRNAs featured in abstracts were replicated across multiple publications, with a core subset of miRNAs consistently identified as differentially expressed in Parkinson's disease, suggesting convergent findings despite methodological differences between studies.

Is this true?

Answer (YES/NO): NO